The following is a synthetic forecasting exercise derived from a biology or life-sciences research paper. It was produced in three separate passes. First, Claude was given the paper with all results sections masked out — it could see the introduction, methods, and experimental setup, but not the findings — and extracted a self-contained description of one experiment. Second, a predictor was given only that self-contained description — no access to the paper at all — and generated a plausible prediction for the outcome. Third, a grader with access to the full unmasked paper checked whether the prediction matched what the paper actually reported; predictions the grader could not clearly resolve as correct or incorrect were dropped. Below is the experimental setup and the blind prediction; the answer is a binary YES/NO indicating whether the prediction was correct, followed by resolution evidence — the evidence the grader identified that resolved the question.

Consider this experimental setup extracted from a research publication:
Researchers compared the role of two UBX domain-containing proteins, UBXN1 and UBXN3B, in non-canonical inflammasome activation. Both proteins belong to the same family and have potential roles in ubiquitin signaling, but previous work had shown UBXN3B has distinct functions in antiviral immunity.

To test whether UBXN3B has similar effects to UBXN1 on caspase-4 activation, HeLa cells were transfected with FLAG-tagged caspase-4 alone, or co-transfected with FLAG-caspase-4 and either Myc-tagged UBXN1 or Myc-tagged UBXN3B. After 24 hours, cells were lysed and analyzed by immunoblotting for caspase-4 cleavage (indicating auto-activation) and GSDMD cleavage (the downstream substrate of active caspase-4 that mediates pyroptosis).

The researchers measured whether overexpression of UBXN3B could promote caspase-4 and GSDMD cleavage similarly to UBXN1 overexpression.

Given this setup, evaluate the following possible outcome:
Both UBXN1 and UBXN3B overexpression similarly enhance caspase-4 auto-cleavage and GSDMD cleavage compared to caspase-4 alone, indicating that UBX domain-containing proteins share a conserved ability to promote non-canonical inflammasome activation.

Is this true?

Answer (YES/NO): NO